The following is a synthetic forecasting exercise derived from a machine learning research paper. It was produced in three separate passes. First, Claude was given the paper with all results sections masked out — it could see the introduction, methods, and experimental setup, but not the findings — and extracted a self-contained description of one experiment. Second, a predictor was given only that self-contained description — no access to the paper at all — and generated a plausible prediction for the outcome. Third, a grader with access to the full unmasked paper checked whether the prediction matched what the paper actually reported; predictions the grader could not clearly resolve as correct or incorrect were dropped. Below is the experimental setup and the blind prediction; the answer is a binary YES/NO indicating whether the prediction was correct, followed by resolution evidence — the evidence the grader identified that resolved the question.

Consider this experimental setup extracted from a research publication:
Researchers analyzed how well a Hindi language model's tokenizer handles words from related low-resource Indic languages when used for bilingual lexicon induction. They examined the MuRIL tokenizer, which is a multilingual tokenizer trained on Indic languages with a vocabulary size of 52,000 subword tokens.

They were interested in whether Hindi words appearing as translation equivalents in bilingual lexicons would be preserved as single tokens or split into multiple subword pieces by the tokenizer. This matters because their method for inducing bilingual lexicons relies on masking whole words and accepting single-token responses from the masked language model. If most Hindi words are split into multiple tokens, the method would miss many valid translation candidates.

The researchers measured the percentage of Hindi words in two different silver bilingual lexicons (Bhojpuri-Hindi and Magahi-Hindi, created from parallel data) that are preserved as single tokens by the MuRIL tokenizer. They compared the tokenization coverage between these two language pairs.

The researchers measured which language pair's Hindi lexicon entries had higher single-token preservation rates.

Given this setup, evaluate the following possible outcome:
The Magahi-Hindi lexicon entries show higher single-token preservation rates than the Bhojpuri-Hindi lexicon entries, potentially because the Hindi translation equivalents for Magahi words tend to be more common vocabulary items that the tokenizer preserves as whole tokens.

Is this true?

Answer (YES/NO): NO